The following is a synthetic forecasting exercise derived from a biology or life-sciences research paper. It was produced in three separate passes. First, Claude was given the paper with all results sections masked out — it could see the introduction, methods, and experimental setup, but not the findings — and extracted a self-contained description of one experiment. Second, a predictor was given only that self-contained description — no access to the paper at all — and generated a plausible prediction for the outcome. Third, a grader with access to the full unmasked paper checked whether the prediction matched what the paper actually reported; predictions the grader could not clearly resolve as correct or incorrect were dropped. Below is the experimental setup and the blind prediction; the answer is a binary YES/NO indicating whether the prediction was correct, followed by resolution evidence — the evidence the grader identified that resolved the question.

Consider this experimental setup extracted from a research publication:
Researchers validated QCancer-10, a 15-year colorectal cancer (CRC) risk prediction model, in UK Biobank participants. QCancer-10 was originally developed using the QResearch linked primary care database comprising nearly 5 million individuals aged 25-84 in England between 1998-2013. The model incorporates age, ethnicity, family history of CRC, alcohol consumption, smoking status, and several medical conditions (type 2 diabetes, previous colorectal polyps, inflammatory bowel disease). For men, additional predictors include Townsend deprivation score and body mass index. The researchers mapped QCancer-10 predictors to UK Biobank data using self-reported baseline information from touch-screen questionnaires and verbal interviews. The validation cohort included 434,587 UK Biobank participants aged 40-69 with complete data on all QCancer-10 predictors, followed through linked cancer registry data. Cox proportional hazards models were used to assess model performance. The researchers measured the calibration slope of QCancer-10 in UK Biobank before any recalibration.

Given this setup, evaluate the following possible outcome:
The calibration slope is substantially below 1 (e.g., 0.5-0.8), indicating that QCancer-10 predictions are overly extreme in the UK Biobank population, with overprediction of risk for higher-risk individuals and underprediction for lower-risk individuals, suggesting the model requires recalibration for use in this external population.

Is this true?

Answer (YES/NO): NO